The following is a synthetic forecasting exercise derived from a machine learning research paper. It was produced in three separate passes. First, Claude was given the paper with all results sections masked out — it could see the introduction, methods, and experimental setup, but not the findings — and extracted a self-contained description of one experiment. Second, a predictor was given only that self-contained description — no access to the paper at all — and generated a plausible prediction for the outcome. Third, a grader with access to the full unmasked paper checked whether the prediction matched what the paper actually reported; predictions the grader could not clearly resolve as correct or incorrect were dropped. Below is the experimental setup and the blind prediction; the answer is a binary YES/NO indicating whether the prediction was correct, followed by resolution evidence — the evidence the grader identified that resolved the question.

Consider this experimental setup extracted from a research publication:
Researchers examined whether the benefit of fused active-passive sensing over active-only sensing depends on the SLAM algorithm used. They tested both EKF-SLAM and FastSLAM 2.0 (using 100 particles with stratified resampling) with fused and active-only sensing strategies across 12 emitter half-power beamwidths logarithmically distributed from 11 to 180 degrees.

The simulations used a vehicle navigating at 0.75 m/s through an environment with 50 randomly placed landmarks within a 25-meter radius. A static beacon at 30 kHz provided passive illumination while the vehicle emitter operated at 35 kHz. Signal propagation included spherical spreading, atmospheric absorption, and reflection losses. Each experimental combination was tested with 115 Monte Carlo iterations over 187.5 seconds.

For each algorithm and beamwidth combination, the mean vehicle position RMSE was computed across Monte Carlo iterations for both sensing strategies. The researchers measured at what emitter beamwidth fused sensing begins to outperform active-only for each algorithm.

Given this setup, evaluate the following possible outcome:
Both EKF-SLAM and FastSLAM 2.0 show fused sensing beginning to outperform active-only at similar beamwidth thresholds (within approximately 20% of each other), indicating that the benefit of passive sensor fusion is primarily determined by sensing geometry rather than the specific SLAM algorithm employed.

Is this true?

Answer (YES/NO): NO